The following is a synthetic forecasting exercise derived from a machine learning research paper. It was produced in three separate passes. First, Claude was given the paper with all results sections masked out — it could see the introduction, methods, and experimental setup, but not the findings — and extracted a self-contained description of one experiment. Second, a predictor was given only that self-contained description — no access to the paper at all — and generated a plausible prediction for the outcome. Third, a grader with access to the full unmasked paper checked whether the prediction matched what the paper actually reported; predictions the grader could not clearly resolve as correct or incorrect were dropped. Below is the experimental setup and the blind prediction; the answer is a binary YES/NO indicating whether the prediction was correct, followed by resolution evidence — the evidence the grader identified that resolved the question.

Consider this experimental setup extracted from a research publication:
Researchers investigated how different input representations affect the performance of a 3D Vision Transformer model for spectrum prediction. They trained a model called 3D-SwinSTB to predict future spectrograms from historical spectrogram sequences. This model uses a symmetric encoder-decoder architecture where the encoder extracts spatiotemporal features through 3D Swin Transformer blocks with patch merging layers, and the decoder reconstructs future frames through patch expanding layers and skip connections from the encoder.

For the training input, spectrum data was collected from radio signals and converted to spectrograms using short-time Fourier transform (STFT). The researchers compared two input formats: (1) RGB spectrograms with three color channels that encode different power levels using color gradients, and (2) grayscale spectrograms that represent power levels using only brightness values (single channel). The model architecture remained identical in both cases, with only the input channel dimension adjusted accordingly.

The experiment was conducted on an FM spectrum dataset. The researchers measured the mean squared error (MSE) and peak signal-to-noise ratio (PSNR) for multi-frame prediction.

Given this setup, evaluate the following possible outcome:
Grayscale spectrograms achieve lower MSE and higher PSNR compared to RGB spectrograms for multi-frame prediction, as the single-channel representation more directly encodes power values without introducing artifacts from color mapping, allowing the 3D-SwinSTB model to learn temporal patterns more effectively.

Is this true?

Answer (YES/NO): NO